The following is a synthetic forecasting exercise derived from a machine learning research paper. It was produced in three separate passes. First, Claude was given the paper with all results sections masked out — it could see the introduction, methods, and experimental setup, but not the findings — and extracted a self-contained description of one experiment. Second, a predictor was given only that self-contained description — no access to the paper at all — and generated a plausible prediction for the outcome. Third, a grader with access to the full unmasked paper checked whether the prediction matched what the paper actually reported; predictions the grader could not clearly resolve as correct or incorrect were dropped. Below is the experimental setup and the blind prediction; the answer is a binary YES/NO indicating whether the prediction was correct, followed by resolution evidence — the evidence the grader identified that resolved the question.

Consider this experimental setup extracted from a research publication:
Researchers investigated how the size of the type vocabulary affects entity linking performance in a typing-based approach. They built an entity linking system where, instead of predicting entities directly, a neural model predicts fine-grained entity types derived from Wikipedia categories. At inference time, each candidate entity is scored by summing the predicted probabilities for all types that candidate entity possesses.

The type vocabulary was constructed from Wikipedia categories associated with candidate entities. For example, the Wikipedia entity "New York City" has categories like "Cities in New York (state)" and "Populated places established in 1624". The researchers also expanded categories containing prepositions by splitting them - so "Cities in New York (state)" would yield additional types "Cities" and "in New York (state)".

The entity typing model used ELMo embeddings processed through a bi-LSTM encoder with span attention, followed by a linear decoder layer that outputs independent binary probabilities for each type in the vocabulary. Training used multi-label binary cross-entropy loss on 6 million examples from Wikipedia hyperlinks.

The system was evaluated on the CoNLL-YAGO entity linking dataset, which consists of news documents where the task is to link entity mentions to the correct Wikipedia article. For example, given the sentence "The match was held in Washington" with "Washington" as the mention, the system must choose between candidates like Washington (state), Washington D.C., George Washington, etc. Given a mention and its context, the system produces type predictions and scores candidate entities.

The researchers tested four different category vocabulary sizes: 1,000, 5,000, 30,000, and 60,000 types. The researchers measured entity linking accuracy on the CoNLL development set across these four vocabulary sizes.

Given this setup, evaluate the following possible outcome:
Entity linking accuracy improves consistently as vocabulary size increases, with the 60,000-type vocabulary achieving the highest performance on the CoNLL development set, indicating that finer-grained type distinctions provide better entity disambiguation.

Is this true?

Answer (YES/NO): YES